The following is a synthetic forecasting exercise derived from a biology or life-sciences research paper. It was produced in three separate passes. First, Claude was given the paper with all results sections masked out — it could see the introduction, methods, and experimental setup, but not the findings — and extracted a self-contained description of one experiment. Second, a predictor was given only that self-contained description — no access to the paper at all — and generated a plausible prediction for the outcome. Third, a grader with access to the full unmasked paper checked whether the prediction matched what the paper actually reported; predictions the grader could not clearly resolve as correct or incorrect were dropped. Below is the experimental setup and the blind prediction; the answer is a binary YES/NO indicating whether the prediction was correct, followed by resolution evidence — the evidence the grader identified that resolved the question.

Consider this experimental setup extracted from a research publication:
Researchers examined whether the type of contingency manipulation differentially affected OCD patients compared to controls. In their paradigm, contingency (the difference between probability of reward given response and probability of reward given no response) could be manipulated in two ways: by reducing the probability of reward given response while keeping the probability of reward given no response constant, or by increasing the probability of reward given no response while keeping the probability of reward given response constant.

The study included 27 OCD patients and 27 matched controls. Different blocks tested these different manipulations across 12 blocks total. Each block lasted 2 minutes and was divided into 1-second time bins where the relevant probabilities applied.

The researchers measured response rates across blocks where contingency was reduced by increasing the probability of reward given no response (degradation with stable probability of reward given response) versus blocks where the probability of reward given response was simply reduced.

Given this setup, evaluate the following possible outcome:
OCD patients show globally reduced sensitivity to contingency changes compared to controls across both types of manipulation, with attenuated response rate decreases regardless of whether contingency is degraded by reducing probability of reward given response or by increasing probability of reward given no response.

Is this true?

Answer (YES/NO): NO